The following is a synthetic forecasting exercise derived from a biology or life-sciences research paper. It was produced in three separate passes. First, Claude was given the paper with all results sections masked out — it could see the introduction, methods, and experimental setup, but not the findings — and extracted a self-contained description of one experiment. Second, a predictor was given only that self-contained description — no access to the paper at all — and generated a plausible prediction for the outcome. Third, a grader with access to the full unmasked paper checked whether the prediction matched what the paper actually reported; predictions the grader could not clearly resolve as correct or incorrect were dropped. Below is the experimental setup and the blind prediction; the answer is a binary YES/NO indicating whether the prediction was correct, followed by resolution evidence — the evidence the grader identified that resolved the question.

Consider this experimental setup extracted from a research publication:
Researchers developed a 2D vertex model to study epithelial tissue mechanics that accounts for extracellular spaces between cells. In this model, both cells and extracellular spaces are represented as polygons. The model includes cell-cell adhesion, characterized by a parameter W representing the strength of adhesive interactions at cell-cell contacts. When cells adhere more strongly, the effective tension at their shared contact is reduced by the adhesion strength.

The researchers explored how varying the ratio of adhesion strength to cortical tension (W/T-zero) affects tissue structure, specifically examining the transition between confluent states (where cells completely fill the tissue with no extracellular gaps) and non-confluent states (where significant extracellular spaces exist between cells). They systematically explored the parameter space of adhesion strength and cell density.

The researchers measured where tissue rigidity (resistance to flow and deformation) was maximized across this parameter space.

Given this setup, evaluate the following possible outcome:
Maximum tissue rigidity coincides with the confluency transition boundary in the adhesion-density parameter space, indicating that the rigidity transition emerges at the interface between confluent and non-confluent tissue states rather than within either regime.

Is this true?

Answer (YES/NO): YES